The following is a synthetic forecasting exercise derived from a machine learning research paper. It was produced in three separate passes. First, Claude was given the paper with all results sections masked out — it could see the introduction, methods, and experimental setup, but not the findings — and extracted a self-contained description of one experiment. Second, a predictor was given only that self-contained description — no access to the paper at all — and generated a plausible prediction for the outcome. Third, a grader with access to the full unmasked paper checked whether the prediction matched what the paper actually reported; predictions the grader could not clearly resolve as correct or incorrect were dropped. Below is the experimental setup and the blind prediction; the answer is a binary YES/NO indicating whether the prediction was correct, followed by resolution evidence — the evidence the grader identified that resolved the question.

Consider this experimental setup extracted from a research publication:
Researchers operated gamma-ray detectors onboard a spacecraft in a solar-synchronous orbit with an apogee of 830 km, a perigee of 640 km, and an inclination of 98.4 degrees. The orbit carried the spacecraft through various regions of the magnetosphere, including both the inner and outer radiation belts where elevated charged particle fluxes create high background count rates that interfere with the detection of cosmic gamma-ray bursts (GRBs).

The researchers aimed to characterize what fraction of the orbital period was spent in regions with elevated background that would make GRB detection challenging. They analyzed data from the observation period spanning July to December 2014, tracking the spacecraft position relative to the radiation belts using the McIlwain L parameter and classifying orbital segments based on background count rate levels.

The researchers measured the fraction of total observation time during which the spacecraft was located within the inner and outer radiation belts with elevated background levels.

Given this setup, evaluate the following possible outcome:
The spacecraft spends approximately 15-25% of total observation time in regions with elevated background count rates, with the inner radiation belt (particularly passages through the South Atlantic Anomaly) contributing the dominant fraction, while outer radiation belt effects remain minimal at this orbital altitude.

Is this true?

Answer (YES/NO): NO